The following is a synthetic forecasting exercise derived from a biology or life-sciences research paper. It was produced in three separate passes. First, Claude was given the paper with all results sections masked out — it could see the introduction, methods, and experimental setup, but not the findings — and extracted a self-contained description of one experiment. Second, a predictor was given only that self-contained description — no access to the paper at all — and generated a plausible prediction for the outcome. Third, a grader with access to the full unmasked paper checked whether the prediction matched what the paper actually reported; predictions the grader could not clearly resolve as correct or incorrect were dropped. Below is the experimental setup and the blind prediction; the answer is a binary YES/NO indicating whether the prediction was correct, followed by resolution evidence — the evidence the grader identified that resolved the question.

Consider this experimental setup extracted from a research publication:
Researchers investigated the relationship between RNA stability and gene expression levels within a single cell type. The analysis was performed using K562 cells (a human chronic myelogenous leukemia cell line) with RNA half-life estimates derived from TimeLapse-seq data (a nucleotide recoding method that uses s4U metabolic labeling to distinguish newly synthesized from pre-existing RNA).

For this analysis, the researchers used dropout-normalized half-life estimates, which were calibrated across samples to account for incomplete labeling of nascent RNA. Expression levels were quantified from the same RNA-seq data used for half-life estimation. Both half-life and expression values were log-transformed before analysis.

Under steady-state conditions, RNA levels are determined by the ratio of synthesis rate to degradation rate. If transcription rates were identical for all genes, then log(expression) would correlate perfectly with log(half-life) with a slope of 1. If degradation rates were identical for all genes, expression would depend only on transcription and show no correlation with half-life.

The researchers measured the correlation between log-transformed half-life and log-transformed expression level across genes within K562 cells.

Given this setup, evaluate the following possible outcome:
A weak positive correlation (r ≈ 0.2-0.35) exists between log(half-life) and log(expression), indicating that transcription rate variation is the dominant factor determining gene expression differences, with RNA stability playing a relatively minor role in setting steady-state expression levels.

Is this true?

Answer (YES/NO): NO